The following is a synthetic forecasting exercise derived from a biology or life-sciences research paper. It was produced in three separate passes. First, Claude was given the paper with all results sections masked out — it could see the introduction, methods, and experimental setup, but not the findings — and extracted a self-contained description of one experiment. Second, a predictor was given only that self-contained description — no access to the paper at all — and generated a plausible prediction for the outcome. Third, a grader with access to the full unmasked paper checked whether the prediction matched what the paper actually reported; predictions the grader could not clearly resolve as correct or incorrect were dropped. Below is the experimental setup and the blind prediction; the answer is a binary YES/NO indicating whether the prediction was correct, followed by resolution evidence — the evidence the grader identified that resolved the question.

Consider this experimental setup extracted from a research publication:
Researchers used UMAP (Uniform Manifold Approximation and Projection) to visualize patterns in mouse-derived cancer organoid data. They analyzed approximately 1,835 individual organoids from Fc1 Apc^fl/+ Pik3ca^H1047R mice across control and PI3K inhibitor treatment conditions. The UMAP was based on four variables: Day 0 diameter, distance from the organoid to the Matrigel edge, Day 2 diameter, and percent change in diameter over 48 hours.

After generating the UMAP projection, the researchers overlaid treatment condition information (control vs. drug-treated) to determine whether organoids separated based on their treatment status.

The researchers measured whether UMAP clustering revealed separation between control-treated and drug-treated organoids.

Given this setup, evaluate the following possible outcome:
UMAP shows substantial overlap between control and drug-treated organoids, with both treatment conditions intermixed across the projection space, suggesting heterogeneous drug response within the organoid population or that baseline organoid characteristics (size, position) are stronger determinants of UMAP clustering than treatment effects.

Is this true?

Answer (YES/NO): NO